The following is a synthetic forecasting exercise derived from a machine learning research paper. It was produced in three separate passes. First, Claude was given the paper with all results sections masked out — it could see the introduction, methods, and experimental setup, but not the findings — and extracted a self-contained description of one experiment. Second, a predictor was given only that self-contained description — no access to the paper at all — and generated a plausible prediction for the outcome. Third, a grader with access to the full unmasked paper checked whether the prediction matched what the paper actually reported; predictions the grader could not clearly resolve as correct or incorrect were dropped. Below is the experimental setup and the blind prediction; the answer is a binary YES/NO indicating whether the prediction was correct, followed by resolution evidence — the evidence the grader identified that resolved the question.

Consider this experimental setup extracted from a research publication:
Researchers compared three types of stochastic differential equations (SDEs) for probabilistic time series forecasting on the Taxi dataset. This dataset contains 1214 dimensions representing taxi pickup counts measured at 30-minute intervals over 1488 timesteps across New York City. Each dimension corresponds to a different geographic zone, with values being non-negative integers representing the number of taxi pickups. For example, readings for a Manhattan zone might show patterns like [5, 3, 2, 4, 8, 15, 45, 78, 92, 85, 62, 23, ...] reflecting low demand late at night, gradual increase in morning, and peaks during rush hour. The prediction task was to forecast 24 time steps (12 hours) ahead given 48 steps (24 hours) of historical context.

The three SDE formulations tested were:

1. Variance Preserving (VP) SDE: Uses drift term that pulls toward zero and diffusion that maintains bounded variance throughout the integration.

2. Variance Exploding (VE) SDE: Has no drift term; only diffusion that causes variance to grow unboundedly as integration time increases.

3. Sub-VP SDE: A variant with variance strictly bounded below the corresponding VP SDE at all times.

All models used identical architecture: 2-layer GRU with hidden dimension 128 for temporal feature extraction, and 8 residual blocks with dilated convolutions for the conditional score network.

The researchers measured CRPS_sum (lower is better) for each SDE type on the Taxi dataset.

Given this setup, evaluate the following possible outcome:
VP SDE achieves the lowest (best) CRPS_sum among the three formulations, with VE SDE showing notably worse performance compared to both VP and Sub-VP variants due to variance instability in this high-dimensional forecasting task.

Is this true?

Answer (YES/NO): NO